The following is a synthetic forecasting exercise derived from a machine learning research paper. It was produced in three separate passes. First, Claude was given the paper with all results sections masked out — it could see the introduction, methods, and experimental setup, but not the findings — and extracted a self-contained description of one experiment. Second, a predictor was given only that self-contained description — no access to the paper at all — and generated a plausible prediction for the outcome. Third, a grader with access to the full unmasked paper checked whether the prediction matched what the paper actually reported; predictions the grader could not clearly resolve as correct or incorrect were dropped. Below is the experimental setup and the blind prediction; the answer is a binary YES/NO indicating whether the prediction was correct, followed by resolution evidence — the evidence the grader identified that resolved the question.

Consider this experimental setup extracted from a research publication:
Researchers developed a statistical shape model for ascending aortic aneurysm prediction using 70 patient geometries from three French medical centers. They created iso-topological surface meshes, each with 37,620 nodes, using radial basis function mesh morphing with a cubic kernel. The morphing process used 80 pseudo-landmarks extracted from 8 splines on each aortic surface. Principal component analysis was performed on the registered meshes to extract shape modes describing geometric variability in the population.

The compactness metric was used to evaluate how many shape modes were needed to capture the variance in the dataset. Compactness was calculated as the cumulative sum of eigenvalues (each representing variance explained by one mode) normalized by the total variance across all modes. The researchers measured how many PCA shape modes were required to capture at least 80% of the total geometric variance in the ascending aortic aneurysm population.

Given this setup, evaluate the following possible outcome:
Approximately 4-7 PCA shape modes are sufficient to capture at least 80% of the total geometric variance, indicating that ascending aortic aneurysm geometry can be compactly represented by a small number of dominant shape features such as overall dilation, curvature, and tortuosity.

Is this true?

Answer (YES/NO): NO